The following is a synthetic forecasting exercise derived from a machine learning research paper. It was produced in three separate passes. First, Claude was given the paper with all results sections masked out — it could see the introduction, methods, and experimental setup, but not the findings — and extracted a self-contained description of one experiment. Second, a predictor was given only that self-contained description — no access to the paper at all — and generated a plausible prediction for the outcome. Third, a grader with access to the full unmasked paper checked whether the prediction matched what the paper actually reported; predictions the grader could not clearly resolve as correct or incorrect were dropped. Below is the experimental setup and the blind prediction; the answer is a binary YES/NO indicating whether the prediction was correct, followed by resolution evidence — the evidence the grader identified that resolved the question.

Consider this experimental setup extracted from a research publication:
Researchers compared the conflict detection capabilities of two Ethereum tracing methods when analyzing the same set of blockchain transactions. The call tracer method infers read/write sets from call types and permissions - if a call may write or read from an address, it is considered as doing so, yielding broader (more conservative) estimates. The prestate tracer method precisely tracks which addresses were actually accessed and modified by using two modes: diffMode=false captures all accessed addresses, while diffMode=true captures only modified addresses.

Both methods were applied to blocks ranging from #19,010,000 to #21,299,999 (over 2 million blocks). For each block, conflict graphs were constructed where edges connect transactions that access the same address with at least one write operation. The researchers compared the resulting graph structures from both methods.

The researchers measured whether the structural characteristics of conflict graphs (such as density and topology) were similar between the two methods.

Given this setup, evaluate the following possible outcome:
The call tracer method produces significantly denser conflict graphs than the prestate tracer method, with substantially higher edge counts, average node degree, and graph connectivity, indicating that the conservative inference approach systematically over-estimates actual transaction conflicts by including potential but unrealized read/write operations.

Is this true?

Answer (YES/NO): YES